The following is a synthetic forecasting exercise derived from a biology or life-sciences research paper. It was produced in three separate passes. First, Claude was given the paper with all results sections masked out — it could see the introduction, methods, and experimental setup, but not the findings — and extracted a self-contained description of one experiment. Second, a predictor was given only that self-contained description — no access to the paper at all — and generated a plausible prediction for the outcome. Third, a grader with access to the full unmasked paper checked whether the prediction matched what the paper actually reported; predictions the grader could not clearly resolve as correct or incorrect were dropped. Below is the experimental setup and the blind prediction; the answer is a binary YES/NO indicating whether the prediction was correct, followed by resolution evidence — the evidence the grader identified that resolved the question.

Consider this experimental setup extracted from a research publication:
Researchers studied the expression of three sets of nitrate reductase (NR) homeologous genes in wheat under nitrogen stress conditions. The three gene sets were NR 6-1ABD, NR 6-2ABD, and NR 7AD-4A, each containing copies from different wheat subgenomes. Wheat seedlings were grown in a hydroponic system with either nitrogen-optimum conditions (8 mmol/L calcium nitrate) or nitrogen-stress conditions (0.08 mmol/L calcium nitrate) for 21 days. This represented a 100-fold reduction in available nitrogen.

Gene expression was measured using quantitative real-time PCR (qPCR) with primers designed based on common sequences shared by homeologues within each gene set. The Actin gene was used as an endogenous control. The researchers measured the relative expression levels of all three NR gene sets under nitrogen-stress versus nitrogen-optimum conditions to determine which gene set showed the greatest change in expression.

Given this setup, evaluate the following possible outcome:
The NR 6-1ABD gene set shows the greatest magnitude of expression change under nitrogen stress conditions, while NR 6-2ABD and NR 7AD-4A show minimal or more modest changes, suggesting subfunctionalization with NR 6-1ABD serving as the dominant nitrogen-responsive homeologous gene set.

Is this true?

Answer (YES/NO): YES